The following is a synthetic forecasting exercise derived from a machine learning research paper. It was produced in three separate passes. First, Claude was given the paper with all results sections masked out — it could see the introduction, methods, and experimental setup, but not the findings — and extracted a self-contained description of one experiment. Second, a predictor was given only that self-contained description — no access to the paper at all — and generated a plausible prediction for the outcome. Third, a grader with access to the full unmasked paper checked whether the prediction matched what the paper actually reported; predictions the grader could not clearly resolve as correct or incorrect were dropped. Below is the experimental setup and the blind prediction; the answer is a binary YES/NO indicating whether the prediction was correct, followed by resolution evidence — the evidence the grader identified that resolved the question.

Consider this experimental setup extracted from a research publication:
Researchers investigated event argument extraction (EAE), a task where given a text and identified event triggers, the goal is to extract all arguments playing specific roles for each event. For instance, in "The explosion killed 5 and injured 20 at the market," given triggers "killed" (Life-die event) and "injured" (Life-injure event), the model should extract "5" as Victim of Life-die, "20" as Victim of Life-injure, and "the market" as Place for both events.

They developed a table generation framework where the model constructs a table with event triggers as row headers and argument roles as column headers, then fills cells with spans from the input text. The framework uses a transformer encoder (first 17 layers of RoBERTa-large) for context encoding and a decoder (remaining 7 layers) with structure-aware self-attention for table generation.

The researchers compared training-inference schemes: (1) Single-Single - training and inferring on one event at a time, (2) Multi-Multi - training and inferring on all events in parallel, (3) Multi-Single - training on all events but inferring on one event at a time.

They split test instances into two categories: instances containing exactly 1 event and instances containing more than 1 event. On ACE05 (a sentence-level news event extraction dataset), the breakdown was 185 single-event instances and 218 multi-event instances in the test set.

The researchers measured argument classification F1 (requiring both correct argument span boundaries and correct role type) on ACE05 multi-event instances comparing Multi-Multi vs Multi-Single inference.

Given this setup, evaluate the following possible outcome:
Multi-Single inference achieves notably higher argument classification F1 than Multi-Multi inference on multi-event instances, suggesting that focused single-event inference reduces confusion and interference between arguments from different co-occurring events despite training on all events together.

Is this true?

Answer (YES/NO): YES